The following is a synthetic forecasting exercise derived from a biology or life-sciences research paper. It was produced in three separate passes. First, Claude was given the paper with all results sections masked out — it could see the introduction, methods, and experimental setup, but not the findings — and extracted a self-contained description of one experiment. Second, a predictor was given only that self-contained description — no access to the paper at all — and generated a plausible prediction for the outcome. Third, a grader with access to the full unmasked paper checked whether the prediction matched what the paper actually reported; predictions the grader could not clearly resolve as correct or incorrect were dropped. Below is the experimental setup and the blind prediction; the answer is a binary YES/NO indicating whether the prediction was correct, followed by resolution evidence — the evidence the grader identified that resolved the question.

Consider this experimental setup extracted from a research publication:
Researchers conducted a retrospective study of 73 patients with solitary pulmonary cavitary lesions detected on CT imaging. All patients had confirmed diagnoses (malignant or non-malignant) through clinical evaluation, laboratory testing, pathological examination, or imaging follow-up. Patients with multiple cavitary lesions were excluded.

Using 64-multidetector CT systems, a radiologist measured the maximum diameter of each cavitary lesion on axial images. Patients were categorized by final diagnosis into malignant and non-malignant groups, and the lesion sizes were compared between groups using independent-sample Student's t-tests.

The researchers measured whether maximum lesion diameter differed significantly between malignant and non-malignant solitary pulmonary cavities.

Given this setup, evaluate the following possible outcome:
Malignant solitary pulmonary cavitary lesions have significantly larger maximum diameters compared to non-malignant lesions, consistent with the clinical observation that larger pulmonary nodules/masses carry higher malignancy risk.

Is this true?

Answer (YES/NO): YES